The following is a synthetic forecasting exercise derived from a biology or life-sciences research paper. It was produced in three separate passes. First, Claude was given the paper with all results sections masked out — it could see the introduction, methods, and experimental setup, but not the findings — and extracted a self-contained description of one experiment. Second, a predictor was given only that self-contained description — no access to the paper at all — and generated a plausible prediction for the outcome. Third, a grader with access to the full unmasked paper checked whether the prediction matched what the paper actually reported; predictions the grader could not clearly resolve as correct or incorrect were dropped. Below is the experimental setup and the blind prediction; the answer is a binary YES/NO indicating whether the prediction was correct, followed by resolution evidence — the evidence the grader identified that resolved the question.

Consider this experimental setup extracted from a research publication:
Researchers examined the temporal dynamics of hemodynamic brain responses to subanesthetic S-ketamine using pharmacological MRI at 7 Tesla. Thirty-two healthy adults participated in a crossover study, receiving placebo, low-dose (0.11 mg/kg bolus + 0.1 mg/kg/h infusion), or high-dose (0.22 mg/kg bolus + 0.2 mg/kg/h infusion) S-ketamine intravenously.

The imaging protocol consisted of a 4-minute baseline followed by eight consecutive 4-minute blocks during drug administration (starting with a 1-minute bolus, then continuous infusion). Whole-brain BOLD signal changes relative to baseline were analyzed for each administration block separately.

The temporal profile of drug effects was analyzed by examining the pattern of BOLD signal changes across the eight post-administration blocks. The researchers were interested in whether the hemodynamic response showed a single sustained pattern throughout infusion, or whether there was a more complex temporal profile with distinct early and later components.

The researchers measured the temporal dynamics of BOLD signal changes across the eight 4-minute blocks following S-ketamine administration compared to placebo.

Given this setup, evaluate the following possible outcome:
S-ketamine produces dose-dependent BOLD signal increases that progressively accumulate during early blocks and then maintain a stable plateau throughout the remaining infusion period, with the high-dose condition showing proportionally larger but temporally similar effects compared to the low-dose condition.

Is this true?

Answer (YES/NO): NO